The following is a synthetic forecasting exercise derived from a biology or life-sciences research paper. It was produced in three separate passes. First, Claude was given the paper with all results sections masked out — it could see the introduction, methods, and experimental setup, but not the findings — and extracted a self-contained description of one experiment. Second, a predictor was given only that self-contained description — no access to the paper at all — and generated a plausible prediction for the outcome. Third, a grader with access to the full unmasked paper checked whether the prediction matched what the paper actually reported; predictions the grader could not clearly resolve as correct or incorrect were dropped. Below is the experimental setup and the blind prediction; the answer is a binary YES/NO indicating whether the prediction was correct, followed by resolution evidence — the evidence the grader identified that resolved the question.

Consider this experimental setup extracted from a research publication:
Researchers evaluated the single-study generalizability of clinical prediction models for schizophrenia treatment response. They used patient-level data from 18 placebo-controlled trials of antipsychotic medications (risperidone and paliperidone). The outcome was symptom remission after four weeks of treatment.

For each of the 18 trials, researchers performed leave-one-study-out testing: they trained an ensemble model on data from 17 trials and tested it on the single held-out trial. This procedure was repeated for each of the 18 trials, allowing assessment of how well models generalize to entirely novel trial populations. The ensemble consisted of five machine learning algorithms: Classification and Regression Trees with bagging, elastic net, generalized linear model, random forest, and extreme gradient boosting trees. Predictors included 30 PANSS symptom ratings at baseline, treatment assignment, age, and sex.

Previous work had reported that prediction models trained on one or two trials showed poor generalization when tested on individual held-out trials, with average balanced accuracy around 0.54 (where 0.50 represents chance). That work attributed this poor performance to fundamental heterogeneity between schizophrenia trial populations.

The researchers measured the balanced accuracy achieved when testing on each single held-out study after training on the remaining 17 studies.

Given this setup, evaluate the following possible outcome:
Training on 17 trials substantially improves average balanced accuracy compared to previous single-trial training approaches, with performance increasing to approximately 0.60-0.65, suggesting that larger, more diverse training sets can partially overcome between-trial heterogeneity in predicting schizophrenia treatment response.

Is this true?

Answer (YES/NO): YES